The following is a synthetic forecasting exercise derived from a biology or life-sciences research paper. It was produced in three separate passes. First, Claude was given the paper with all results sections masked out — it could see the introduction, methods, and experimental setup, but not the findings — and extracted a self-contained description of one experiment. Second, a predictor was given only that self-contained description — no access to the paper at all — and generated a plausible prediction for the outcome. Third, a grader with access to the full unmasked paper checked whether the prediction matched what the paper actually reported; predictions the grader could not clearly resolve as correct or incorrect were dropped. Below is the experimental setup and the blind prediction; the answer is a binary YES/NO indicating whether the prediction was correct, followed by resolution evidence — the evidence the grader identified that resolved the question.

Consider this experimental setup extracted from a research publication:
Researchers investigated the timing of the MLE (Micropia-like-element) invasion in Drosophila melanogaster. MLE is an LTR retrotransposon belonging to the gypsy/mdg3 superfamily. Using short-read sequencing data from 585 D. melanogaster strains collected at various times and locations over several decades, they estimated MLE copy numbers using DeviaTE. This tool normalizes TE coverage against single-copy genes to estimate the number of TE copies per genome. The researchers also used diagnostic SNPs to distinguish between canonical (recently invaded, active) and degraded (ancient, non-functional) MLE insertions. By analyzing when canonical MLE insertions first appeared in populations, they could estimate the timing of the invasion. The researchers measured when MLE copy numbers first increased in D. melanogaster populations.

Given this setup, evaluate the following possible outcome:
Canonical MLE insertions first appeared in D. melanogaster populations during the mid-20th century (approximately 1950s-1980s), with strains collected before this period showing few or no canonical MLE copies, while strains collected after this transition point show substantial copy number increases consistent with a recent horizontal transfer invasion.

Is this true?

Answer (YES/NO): NO